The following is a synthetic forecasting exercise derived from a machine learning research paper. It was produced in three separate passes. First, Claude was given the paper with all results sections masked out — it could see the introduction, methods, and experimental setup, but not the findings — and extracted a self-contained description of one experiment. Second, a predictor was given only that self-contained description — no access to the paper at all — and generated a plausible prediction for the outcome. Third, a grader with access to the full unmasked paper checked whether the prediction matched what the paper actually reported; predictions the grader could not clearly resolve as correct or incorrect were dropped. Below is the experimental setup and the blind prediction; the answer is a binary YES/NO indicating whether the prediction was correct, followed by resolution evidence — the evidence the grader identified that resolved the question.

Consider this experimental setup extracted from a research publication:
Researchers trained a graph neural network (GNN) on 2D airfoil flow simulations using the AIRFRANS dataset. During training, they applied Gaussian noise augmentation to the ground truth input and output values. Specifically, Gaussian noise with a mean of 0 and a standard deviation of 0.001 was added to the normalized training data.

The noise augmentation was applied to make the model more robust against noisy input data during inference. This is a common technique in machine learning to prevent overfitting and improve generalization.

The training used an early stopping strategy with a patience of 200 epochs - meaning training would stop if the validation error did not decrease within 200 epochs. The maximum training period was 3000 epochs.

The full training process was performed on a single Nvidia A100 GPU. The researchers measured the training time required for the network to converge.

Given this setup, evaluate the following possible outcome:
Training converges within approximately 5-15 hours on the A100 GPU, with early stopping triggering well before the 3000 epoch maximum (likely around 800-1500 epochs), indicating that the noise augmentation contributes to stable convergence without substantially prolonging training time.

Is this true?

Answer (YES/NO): NO